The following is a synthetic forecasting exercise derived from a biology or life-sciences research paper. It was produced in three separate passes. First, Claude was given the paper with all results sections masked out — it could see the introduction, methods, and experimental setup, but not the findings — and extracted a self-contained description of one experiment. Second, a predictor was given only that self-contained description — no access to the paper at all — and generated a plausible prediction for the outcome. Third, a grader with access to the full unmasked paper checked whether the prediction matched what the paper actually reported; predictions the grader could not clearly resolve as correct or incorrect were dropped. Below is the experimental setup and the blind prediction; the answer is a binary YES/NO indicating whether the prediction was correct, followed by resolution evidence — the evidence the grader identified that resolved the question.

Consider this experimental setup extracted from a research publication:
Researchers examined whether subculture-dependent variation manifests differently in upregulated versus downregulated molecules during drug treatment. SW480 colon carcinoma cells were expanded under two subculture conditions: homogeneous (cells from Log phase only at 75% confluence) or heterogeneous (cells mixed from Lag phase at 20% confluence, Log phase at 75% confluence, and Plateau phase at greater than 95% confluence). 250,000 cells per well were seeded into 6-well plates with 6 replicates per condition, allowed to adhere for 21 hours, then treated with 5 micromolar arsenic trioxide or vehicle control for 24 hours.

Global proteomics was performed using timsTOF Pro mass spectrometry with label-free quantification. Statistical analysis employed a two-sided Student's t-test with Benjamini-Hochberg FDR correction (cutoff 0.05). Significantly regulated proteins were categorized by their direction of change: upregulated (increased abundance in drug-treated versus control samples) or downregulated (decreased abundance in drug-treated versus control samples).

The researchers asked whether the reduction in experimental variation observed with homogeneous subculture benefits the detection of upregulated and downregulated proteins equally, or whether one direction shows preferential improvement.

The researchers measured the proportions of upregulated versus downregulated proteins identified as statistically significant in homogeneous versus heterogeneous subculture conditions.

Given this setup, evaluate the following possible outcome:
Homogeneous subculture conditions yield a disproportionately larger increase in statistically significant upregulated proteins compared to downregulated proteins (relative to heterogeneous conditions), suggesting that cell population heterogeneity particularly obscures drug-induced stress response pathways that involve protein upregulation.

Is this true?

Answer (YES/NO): NO